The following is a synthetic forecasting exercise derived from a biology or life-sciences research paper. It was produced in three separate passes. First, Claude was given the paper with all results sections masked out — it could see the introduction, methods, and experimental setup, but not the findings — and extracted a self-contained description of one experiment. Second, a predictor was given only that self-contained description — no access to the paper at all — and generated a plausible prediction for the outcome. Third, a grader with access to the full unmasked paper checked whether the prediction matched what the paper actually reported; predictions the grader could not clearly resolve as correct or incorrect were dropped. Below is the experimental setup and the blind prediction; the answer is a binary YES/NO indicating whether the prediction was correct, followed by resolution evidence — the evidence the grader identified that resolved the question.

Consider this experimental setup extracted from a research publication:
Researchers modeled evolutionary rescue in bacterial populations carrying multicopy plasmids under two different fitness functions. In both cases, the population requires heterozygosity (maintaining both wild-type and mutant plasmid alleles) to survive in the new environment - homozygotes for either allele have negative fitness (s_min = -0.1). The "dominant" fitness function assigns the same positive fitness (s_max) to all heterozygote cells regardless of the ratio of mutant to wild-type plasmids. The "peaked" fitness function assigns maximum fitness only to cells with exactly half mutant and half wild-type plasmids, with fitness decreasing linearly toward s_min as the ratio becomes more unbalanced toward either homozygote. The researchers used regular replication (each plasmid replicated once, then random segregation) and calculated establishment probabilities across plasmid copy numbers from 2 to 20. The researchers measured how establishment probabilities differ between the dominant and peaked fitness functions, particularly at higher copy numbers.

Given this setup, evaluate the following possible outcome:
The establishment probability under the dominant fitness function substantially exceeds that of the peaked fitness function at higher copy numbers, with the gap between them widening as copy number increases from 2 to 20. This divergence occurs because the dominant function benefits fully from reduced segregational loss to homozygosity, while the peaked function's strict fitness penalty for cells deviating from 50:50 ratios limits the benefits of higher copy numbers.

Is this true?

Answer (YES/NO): YES